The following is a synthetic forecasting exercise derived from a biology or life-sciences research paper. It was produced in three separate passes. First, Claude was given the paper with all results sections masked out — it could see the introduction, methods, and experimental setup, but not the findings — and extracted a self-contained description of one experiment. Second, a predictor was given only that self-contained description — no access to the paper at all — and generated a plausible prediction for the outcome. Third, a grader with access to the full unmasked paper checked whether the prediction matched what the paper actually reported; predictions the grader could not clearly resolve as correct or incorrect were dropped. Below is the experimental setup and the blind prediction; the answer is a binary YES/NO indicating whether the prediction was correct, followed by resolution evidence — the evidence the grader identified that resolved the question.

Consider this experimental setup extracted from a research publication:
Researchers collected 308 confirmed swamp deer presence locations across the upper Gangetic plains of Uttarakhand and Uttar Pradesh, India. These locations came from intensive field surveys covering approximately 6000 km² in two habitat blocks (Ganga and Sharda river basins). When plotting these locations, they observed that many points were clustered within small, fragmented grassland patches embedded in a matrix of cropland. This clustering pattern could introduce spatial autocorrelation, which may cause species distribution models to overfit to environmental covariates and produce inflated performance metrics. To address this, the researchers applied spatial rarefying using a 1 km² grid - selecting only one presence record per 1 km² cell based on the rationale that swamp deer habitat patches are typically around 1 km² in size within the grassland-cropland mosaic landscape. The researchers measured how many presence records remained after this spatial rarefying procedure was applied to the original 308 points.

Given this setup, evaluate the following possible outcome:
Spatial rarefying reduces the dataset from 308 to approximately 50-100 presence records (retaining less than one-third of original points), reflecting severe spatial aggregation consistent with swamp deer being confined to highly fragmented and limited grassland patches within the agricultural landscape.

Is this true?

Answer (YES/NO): YES